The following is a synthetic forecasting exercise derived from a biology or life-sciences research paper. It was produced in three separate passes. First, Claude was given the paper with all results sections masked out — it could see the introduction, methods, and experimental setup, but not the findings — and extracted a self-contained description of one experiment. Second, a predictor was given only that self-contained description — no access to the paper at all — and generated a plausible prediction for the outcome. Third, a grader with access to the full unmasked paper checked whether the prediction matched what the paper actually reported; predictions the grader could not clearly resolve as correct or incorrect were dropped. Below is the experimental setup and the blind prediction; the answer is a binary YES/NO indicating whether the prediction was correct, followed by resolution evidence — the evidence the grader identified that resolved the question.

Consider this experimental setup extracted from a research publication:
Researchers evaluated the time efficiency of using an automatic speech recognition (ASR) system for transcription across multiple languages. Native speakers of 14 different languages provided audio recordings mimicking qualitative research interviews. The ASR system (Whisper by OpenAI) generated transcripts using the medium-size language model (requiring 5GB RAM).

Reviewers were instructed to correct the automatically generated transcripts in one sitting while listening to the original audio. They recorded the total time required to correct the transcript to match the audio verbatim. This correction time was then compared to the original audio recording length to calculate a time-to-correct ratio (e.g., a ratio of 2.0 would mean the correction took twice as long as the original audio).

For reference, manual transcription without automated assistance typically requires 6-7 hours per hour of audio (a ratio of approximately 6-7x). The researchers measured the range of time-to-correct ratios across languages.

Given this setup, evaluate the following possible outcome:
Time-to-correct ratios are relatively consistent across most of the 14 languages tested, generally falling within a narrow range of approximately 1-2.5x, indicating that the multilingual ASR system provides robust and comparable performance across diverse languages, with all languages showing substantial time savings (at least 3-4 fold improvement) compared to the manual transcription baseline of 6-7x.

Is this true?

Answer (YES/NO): NO